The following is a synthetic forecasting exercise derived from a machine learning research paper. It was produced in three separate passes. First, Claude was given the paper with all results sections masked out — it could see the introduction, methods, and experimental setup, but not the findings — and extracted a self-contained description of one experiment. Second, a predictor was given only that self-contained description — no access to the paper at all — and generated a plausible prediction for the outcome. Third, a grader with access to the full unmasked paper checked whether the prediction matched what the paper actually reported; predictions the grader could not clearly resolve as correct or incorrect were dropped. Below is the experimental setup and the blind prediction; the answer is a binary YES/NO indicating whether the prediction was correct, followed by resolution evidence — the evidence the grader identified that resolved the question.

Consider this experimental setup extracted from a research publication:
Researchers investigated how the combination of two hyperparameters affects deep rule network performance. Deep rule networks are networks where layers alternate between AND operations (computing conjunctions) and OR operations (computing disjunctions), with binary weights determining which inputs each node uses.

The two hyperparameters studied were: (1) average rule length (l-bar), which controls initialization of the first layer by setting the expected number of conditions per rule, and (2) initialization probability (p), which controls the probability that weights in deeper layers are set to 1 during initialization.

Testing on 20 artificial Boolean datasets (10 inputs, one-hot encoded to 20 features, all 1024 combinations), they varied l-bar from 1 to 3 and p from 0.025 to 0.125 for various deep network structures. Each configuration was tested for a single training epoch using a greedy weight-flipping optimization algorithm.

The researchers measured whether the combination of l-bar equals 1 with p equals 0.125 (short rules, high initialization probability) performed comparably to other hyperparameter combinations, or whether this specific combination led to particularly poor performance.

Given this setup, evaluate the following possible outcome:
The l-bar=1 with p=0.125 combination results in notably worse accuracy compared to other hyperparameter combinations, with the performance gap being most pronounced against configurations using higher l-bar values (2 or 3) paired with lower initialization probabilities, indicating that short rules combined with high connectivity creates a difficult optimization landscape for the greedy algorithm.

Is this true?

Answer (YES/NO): YES